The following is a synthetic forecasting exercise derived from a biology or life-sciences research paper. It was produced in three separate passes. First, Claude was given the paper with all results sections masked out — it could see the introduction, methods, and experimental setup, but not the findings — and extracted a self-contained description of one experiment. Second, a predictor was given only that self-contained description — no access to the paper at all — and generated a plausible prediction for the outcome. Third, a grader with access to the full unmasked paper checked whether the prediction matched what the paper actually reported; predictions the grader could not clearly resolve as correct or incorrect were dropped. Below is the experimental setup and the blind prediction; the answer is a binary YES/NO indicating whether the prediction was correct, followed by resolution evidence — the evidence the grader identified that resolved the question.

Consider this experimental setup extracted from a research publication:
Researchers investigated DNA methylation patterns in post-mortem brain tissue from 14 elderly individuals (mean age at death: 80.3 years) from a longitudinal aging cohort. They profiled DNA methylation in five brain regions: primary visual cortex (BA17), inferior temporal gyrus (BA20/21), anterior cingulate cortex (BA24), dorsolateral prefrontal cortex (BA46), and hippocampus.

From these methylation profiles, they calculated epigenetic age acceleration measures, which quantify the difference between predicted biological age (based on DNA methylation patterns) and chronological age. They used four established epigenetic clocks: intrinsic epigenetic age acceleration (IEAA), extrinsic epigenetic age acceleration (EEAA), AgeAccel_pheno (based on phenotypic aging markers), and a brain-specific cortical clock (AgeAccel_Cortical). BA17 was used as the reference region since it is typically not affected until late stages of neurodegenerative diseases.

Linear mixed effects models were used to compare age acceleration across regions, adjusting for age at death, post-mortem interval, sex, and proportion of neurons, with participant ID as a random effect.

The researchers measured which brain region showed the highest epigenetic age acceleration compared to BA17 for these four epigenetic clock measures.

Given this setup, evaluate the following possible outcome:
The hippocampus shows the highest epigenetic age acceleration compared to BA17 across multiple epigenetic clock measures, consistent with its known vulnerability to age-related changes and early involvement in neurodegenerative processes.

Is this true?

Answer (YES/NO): YES